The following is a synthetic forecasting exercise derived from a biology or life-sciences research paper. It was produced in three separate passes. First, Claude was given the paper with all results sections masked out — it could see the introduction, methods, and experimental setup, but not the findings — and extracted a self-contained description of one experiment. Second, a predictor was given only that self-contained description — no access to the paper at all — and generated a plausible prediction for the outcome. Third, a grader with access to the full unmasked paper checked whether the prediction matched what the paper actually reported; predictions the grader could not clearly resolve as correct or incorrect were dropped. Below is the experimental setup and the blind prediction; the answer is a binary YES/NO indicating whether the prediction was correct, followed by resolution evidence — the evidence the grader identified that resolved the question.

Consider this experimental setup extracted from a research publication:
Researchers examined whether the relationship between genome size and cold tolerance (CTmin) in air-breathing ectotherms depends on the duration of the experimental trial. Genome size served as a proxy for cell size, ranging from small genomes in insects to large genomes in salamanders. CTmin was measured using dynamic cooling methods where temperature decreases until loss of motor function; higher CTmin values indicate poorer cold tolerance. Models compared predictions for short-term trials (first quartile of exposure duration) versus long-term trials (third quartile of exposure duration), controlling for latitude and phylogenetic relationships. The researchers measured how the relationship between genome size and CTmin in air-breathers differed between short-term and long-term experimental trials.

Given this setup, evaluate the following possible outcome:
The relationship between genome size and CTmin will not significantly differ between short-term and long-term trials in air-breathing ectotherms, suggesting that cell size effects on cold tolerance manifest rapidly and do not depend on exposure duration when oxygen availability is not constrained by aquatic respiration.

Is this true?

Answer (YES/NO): NO